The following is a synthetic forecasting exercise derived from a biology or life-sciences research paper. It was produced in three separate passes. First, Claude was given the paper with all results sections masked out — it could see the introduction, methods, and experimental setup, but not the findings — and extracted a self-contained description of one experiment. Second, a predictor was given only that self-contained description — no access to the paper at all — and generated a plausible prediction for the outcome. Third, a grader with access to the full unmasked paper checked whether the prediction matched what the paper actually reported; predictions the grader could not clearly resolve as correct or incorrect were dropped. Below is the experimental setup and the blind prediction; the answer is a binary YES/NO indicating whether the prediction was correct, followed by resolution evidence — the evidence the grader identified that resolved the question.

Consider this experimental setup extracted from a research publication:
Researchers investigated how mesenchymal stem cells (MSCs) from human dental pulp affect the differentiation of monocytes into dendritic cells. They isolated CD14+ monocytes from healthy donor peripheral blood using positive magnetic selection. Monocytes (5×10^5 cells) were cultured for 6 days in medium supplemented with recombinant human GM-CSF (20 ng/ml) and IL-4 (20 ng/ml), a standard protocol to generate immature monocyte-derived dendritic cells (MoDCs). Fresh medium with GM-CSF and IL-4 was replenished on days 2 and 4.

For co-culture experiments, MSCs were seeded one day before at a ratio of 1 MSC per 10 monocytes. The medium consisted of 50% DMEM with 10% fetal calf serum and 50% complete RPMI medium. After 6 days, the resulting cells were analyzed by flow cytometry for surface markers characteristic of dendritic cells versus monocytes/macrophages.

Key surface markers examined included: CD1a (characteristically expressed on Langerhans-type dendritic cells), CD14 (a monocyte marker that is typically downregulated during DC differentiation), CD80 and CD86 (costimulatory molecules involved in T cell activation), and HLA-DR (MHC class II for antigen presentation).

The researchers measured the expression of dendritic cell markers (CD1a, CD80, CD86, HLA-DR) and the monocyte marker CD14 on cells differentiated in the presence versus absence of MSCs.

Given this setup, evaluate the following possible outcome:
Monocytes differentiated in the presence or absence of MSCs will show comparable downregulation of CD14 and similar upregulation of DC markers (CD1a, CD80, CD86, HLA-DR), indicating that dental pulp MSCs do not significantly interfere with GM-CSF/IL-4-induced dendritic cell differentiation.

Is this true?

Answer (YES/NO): NO